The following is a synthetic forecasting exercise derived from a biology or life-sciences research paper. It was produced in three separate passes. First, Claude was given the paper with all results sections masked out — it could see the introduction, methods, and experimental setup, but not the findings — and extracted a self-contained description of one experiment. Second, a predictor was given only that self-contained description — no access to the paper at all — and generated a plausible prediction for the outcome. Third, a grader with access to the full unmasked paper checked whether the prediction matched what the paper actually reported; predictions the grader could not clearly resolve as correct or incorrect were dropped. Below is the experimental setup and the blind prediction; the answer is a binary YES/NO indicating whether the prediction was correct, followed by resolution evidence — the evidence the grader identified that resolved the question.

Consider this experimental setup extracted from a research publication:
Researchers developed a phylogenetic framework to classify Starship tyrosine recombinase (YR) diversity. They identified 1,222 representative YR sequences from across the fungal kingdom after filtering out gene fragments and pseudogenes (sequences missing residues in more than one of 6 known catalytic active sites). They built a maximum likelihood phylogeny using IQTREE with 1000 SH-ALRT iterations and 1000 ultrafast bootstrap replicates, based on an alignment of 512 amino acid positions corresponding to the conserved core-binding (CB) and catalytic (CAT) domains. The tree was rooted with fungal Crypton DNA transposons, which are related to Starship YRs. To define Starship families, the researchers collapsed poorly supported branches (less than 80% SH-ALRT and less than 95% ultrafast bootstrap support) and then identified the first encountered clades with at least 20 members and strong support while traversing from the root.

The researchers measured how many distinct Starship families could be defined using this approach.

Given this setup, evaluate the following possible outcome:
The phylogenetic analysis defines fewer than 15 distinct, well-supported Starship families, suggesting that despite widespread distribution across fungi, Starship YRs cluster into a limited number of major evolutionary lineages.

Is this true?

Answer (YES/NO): YES